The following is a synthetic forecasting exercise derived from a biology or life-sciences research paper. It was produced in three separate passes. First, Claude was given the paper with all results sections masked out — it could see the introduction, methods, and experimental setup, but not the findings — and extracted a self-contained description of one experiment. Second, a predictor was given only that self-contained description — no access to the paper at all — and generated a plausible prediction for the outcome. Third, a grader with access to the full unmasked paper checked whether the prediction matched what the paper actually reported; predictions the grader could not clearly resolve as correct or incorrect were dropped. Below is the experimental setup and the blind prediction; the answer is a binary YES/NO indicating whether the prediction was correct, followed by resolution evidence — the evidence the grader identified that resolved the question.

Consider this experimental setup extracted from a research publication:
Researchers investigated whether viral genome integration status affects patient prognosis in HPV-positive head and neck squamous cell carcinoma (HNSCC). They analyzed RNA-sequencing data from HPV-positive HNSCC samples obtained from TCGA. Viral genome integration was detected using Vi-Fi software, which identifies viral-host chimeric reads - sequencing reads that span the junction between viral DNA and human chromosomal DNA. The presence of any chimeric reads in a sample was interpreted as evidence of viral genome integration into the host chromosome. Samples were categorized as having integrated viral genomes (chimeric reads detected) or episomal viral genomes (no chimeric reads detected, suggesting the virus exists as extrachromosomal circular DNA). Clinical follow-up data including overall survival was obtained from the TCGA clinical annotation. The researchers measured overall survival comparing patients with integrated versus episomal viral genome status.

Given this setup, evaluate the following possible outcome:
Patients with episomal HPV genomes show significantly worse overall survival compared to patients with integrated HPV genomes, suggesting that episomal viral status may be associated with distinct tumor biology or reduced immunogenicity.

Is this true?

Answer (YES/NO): NO